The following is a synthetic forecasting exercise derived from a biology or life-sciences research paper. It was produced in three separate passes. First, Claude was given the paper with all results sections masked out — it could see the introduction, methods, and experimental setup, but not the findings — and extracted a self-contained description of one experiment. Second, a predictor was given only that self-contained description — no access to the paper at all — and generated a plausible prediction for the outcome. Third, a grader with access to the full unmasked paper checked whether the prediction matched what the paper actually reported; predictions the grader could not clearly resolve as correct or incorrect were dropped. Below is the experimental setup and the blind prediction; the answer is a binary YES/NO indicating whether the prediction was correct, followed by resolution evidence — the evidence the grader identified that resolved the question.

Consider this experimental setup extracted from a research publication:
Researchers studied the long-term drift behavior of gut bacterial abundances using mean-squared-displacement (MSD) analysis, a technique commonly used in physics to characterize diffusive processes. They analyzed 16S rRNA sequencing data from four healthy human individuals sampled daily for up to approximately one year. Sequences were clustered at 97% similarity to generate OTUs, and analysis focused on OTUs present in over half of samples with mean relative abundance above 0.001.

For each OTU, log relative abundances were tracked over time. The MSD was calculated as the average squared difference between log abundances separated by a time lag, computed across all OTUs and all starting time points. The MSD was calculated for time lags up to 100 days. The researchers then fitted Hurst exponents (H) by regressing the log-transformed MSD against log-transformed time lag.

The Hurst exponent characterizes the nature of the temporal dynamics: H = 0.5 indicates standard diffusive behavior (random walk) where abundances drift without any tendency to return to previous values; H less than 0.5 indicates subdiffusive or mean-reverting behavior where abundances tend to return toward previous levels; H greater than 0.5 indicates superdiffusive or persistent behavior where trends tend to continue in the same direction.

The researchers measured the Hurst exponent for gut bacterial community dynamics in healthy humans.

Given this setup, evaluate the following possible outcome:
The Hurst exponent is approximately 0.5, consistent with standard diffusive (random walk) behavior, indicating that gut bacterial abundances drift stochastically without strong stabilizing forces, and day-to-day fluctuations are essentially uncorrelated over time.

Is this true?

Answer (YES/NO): NO